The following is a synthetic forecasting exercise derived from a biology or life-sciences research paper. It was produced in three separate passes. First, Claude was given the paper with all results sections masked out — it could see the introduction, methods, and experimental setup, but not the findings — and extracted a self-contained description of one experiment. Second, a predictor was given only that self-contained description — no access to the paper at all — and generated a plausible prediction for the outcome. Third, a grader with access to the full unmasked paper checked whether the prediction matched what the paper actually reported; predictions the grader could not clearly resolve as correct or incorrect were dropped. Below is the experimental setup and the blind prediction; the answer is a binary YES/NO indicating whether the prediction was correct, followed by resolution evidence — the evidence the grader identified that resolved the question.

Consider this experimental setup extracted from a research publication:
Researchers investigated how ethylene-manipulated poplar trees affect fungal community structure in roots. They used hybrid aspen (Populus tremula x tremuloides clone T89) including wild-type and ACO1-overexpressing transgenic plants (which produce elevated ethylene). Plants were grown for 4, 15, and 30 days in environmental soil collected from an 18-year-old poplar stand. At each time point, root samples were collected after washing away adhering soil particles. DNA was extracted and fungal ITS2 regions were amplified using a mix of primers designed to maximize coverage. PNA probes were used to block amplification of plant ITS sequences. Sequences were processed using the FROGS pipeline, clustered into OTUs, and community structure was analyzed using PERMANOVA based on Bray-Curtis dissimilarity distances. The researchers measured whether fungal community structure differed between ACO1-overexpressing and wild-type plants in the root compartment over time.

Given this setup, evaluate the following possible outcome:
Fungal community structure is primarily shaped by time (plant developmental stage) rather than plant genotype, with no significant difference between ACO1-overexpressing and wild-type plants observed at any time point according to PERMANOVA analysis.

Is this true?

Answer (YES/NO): YES